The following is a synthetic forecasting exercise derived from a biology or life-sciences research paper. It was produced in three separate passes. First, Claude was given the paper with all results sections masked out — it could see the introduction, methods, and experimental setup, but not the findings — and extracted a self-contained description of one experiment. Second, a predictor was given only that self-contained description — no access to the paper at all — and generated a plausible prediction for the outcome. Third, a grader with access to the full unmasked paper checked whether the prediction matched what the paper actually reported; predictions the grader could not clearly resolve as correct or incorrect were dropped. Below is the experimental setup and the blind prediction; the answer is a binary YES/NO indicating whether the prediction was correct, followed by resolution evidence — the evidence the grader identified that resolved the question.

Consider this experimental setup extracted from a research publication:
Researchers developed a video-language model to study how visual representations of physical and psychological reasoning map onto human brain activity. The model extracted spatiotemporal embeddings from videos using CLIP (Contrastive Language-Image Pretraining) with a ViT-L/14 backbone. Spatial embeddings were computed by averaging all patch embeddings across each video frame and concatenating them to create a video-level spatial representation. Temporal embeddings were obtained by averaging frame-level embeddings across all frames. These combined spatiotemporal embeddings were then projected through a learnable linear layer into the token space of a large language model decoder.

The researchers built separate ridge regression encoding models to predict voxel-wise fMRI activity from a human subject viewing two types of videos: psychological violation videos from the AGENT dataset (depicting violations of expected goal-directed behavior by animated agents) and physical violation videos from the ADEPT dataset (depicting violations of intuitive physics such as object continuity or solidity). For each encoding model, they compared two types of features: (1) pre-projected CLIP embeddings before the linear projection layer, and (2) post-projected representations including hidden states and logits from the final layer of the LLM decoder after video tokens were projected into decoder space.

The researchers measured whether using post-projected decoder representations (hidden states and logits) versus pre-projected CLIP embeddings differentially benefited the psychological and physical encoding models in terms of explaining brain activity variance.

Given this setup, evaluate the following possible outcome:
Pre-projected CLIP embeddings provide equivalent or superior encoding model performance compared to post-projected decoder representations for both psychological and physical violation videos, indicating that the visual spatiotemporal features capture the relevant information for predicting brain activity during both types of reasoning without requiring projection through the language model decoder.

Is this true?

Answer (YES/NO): NO